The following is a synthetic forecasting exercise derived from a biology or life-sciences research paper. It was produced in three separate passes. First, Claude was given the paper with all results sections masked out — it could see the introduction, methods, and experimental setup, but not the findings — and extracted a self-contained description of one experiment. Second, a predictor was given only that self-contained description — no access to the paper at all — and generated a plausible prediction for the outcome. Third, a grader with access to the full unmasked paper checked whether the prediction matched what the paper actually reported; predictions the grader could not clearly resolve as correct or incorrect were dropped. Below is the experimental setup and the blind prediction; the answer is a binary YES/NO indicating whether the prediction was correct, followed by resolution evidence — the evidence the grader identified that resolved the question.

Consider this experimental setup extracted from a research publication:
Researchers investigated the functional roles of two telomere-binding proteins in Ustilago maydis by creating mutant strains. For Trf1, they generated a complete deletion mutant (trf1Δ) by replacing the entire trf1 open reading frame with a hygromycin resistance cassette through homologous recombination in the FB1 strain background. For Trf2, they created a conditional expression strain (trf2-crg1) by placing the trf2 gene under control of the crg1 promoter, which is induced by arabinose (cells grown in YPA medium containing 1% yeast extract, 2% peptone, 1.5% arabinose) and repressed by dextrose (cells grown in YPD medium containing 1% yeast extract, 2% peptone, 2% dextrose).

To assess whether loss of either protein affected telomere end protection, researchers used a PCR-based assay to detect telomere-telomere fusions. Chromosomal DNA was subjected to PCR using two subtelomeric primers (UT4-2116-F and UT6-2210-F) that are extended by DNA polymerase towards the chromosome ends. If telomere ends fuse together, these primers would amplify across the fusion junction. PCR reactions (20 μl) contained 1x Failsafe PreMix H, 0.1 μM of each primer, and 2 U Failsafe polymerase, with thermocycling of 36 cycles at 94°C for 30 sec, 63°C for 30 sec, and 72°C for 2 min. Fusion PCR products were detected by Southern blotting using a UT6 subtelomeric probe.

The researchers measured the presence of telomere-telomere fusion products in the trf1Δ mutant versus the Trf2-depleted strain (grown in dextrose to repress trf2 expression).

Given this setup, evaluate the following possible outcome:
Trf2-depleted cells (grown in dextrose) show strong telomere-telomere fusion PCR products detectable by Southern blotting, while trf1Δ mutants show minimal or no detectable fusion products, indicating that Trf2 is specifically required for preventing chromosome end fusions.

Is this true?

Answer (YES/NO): NO